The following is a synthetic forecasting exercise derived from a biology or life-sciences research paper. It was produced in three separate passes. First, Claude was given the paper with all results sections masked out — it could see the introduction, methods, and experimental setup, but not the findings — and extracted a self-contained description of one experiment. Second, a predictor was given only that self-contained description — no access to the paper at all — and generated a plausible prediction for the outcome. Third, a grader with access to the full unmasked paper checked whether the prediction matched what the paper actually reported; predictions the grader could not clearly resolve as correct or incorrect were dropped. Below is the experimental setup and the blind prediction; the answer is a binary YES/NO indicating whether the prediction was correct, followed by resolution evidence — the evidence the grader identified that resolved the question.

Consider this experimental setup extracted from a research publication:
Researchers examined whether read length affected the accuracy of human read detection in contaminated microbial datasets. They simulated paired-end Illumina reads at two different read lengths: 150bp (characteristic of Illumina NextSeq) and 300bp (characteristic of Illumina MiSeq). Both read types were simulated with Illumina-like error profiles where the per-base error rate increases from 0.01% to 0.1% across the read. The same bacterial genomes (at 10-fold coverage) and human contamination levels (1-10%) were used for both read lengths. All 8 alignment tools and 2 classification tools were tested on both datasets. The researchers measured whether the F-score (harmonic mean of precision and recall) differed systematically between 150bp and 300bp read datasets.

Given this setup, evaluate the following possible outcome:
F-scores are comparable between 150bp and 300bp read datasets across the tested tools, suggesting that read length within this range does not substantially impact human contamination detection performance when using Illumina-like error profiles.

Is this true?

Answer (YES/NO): YES